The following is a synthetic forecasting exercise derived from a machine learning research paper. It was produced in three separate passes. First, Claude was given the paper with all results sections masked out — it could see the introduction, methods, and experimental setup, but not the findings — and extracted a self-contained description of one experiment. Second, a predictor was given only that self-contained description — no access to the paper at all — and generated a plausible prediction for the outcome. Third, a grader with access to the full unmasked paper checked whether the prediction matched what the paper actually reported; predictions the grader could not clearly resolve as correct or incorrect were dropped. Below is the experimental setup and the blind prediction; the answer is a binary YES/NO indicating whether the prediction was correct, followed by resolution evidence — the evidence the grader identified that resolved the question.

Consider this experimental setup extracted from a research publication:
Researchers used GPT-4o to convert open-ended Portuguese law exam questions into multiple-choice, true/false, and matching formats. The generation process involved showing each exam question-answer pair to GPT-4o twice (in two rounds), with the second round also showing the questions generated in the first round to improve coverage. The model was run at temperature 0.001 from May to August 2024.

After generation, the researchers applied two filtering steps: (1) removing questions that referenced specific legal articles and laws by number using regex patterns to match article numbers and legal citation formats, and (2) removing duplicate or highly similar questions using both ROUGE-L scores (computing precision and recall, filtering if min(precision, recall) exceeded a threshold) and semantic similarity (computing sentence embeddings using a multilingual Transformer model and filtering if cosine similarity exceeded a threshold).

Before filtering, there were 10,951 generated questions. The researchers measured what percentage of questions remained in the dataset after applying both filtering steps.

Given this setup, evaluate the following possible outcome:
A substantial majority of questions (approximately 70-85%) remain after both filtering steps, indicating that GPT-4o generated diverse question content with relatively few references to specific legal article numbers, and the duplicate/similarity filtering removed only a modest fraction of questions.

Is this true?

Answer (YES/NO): NO